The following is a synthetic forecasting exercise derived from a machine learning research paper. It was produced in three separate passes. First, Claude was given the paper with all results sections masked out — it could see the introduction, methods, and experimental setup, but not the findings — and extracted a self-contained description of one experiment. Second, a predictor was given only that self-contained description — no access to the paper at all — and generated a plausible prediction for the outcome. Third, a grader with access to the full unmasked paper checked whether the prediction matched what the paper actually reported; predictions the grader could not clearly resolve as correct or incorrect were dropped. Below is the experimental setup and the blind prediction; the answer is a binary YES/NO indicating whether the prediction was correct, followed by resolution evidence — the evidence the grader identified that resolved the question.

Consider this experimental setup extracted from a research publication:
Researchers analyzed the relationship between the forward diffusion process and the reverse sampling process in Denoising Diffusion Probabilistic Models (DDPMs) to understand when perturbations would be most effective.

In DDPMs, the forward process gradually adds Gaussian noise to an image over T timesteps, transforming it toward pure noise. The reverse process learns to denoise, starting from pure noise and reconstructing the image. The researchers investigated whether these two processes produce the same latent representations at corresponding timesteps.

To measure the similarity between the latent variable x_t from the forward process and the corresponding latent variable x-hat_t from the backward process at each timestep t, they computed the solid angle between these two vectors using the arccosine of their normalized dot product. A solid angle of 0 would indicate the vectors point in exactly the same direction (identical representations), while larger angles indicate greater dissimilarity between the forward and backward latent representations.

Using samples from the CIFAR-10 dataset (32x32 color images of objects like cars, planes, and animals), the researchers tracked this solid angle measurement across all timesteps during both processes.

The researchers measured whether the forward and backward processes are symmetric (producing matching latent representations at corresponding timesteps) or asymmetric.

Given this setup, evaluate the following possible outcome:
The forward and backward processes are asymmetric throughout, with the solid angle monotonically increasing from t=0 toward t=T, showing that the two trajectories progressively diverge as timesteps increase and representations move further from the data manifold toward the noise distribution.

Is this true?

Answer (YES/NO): NO